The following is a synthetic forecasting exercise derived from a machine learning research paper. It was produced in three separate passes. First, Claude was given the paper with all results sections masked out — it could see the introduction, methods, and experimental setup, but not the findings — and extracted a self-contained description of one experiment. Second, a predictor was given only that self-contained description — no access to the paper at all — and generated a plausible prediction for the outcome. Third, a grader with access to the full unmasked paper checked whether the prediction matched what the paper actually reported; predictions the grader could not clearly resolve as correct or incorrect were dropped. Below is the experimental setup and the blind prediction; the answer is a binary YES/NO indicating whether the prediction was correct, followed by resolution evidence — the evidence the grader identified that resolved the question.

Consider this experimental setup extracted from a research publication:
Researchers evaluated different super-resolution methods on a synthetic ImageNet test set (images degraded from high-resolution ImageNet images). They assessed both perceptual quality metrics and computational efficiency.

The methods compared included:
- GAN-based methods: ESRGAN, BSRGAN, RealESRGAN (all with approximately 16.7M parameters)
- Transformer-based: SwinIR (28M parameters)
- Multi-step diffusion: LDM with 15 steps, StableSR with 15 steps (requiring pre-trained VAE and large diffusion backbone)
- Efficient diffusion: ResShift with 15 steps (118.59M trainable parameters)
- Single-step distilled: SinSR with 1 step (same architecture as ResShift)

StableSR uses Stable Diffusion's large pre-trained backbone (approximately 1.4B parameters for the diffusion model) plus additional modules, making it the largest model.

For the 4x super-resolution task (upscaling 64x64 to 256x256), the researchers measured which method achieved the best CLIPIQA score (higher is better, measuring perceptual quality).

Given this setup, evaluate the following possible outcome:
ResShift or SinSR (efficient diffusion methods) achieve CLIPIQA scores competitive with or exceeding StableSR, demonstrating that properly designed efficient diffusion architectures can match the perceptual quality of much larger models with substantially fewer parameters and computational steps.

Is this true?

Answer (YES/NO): NO